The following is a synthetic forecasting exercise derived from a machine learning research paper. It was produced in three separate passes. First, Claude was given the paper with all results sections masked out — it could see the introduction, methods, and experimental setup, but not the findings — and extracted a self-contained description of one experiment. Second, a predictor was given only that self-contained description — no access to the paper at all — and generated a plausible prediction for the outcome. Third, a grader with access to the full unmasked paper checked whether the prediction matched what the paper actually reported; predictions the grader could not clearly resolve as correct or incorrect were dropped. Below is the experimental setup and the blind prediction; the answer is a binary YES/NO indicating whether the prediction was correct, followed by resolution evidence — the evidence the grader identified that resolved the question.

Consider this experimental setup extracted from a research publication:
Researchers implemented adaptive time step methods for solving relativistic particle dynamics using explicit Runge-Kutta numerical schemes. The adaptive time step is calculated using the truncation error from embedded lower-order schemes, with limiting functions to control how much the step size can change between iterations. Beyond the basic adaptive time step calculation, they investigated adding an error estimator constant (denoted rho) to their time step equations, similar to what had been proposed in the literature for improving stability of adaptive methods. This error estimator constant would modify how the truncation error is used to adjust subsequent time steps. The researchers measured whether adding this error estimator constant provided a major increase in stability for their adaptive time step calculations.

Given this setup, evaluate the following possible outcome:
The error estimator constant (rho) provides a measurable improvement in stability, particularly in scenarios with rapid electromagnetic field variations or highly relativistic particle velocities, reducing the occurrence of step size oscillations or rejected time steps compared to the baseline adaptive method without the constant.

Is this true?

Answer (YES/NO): NO